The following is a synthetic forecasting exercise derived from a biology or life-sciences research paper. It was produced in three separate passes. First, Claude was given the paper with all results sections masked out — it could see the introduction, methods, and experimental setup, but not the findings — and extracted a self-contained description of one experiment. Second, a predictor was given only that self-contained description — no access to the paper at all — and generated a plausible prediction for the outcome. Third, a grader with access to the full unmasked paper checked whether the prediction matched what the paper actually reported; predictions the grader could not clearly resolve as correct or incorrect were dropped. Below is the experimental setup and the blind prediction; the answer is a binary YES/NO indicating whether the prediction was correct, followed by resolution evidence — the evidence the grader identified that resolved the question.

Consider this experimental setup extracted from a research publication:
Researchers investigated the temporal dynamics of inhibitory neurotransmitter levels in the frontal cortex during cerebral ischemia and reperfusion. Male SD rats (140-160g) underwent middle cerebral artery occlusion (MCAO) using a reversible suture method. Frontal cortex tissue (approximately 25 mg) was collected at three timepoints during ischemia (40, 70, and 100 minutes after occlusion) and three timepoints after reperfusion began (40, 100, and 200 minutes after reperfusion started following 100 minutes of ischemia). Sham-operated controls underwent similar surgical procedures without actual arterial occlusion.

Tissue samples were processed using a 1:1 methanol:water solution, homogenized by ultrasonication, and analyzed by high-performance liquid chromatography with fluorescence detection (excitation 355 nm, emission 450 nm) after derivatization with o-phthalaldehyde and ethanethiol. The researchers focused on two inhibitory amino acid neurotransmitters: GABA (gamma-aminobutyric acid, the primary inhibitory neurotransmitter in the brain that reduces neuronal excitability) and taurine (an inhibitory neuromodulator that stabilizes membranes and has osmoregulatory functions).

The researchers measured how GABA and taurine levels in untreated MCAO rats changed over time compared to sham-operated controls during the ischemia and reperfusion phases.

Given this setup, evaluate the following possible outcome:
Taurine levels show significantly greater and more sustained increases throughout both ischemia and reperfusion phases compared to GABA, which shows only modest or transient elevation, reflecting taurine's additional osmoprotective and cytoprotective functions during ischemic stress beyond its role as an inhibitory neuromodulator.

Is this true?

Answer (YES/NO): NO